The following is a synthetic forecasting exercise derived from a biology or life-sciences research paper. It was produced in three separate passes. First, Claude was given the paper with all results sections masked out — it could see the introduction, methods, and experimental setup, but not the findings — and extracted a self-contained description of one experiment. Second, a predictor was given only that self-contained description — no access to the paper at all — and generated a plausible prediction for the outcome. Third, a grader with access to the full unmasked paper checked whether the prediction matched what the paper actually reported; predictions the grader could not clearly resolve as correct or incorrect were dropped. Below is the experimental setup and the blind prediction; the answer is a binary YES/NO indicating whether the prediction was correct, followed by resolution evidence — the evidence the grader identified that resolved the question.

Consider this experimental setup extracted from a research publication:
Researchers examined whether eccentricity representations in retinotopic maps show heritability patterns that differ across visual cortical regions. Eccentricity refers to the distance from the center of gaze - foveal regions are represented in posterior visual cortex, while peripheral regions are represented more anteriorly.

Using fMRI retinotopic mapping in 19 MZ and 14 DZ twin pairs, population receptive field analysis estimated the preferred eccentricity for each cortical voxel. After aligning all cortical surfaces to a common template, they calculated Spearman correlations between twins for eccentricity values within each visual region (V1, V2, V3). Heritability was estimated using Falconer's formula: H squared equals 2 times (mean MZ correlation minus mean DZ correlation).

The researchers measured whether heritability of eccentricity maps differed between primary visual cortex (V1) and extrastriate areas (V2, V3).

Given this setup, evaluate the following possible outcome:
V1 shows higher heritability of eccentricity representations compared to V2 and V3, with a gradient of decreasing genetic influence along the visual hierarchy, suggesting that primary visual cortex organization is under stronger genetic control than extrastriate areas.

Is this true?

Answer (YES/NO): NO